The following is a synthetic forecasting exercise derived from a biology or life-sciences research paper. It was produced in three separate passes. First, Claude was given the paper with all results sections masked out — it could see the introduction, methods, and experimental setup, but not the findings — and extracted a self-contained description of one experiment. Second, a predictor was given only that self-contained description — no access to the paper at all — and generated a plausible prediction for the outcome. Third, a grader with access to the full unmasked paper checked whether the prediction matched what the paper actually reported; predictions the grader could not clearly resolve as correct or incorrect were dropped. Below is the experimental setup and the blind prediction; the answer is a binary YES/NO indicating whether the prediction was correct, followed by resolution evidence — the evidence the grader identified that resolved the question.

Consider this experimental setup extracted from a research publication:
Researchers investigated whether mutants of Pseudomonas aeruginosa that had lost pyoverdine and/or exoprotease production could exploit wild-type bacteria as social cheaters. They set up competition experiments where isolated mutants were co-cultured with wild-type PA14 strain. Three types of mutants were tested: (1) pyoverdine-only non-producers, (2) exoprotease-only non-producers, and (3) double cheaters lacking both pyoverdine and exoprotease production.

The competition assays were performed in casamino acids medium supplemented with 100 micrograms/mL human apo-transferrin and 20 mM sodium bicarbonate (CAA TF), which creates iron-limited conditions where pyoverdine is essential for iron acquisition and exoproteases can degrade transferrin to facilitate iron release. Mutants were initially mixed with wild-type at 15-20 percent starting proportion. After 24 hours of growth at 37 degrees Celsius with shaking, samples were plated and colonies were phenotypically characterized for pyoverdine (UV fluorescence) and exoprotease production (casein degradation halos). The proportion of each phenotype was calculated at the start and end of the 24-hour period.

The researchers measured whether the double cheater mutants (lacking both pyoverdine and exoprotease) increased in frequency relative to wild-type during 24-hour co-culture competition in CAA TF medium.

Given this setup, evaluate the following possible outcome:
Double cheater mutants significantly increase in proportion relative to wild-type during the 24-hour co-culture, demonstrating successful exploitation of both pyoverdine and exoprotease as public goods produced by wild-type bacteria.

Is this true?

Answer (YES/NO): YES